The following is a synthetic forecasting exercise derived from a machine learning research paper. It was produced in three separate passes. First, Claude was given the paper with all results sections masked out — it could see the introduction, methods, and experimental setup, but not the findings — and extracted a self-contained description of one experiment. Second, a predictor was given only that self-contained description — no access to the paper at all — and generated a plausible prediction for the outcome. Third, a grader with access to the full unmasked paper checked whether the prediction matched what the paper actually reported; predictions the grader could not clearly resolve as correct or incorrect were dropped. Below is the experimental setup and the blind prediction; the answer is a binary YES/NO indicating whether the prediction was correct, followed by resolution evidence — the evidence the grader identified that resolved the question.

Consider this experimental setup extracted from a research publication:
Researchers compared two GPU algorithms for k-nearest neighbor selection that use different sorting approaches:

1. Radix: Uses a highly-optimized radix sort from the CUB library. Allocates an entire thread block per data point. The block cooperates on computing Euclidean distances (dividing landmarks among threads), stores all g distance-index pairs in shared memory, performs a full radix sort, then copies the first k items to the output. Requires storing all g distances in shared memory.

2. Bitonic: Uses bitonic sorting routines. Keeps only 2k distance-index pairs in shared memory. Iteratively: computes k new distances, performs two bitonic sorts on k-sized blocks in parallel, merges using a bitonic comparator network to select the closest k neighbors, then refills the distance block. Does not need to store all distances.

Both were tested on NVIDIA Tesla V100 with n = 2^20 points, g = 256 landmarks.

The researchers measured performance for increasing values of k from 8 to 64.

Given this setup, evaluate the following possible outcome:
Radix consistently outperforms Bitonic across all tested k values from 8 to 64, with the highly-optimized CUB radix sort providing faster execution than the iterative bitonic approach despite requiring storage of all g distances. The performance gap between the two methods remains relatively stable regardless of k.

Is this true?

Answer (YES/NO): NO